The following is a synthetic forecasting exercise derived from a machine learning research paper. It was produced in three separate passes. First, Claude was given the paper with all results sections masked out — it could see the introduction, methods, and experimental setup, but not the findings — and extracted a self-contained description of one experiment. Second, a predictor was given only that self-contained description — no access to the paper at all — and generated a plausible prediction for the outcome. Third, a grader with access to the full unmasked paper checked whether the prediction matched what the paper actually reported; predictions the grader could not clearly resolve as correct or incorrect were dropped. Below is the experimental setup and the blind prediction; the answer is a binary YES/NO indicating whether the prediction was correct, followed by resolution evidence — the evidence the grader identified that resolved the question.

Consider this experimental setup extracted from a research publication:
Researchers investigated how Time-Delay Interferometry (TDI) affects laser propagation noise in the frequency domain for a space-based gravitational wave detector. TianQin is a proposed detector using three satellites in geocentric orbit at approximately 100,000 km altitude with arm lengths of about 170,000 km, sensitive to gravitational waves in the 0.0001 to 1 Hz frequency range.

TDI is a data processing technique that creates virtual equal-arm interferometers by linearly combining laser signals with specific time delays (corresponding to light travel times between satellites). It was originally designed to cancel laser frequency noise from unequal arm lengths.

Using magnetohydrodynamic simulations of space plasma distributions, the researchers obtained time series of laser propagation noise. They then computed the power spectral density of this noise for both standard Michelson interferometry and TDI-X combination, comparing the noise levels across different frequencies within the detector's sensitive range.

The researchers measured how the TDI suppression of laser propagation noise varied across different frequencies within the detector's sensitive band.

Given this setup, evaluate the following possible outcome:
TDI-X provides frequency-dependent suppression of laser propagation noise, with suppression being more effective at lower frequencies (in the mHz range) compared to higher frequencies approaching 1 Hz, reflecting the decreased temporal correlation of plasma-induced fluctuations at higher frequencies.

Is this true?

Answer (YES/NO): YES